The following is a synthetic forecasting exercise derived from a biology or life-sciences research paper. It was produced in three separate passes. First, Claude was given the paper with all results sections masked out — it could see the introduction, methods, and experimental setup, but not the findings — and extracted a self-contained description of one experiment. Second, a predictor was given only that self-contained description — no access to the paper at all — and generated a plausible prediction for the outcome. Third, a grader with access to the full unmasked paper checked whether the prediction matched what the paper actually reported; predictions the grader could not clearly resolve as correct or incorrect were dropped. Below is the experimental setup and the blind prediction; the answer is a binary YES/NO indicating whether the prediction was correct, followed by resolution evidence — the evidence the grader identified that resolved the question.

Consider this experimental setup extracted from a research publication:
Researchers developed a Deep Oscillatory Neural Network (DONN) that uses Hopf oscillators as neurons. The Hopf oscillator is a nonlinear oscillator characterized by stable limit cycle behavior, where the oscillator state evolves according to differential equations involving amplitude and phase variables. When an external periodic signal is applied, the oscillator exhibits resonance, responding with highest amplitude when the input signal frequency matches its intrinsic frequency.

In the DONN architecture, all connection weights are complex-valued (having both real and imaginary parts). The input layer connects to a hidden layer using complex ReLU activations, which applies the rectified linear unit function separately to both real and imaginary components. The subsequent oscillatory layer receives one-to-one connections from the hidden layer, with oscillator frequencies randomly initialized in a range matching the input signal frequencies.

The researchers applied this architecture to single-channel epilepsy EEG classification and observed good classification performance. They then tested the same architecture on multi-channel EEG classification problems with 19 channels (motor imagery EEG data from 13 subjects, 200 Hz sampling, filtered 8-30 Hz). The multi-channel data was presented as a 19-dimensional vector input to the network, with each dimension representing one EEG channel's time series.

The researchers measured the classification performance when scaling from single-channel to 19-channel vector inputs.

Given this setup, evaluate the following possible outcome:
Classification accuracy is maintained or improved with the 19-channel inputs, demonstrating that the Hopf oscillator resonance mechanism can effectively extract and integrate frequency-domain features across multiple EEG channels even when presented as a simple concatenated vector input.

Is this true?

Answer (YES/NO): NO